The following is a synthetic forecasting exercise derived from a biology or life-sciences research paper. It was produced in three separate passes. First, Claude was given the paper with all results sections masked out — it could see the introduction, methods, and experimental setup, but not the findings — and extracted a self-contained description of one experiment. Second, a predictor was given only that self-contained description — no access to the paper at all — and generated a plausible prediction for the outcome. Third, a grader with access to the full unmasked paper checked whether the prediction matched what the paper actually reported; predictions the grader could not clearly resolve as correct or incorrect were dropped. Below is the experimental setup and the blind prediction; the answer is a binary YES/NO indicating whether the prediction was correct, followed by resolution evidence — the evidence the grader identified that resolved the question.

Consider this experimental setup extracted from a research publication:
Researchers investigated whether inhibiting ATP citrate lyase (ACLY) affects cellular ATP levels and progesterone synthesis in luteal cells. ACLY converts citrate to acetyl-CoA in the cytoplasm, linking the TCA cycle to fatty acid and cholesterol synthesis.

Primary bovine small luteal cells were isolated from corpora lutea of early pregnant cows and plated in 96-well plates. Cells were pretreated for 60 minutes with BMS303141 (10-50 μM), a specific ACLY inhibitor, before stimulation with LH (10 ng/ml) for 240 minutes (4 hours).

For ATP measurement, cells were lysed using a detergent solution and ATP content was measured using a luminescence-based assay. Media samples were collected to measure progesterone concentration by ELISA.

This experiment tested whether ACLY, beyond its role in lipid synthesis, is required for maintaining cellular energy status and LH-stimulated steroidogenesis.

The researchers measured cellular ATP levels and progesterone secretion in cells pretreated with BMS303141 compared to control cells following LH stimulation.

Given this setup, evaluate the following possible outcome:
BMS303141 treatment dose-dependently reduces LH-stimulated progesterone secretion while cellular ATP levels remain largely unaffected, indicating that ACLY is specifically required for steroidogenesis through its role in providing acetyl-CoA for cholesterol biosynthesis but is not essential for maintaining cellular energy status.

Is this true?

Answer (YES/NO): NO